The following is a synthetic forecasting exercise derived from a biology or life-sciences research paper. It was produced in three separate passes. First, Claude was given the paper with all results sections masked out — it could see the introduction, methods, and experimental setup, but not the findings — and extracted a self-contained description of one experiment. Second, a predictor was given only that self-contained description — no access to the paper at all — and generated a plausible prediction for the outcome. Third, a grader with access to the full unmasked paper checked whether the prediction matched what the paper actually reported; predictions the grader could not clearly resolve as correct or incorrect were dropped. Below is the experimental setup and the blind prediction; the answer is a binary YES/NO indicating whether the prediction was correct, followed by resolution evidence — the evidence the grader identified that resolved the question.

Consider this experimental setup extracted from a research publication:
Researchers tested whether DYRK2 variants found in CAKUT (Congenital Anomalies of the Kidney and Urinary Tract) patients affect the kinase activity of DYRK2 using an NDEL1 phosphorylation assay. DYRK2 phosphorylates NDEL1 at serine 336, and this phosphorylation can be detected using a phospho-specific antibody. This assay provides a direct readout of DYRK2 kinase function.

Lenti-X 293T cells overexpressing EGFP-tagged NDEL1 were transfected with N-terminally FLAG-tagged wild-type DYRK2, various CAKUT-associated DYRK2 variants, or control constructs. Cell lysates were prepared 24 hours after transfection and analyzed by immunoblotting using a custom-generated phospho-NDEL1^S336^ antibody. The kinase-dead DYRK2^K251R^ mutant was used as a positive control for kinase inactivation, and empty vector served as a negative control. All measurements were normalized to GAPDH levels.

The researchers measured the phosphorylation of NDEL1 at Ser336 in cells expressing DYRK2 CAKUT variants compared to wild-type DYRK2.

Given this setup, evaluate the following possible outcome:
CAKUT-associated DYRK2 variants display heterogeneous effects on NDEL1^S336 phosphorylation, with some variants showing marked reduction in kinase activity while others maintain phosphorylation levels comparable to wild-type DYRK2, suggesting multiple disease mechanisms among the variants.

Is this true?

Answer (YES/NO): NO